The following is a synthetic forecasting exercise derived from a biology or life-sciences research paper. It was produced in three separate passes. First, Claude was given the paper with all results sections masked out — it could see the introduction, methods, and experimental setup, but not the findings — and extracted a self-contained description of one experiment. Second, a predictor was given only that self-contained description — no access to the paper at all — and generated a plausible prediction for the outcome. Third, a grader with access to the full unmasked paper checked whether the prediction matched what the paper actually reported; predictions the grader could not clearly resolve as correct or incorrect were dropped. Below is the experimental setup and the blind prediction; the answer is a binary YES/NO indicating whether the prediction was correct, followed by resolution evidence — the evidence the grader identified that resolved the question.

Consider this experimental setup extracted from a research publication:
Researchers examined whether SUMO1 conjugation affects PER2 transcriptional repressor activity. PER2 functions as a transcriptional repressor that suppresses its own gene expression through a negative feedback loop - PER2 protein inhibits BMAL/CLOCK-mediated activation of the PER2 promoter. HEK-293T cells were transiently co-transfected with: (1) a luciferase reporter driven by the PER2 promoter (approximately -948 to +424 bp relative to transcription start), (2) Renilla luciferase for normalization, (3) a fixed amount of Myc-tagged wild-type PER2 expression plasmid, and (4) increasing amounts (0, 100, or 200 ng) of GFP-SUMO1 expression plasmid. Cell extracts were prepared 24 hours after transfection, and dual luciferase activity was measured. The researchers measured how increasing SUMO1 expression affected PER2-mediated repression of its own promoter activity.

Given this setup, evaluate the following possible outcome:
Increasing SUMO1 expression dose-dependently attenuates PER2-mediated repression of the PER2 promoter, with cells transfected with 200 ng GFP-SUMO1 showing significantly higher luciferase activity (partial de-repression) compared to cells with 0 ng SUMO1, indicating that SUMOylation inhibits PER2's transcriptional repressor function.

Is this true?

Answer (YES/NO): NO